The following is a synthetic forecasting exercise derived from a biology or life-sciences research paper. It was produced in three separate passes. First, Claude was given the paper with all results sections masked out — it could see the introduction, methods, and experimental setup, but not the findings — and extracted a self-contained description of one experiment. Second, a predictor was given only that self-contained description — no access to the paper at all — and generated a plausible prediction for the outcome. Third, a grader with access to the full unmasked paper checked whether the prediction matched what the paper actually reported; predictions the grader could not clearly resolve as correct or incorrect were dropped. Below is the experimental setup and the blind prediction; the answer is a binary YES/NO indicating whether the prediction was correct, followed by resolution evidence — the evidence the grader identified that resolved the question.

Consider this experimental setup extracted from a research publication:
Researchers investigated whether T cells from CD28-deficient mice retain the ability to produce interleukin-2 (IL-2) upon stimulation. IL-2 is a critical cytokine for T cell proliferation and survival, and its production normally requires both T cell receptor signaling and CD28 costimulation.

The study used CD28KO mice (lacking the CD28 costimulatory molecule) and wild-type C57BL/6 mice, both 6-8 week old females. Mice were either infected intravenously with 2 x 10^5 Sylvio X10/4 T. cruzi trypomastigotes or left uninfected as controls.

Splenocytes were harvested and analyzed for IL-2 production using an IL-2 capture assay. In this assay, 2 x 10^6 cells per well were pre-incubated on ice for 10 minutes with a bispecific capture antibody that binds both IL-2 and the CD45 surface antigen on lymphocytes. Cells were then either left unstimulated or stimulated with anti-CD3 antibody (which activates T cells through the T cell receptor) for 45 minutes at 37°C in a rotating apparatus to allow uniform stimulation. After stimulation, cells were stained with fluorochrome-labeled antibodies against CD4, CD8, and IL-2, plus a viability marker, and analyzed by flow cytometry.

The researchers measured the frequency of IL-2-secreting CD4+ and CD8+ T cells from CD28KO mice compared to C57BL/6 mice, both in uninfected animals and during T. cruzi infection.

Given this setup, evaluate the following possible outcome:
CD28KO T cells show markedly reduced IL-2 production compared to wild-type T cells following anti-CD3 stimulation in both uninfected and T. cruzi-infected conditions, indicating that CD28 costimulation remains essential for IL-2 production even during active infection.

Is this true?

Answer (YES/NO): NO